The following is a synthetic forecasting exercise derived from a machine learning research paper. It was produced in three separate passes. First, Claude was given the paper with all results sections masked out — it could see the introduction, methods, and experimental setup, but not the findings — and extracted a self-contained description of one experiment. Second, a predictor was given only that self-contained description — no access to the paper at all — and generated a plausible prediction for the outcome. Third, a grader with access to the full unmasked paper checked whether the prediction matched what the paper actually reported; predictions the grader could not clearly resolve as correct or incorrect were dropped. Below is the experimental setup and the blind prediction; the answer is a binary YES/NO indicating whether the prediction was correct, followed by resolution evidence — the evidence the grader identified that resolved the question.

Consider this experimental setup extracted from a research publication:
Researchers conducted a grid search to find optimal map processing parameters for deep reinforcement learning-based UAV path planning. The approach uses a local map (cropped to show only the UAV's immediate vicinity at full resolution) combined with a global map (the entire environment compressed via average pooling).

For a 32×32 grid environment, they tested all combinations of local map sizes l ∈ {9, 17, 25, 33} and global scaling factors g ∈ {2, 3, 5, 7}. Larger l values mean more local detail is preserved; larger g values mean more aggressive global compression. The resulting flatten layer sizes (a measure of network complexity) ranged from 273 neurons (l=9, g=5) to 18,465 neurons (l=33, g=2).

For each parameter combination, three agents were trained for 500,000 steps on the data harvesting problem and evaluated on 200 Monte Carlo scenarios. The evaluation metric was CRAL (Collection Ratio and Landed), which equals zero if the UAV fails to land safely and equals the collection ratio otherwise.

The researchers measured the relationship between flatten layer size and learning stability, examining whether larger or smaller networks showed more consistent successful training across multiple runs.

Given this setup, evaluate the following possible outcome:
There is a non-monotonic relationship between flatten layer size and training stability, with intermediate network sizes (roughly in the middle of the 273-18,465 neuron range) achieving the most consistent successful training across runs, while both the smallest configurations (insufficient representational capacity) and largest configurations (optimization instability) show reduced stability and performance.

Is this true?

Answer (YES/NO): NO